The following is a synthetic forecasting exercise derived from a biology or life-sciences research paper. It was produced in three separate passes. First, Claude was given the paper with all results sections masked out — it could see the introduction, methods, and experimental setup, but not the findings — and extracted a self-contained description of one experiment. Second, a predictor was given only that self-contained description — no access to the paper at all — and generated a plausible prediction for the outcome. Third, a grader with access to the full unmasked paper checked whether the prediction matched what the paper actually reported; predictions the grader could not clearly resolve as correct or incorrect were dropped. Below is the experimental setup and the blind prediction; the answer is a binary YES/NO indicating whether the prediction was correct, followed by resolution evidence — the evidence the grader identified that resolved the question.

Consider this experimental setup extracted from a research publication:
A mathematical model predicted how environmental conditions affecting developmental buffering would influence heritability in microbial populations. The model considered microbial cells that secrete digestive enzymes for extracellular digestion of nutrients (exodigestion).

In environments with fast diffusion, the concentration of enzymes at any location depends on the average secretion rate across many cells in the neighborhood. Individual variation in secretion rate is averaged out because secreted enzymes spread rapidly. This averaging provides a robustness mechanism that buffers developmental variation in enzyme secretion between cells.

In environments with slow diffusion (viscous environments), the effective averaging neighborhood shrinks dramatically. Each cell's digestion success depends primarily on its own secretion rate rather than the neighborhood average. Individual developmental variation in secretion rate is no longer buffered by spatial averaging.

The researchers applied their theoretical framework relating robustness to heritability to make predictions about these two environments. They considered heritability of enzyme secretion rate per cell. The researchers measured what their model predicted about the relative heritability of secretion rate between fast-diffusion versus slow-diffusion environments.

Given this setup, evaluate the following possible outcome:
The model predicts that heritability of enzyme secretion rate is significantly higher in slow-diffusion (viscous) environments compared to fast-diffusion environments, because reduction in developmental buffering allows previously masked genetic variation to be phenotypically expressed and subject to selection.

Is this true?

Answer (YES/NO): NO